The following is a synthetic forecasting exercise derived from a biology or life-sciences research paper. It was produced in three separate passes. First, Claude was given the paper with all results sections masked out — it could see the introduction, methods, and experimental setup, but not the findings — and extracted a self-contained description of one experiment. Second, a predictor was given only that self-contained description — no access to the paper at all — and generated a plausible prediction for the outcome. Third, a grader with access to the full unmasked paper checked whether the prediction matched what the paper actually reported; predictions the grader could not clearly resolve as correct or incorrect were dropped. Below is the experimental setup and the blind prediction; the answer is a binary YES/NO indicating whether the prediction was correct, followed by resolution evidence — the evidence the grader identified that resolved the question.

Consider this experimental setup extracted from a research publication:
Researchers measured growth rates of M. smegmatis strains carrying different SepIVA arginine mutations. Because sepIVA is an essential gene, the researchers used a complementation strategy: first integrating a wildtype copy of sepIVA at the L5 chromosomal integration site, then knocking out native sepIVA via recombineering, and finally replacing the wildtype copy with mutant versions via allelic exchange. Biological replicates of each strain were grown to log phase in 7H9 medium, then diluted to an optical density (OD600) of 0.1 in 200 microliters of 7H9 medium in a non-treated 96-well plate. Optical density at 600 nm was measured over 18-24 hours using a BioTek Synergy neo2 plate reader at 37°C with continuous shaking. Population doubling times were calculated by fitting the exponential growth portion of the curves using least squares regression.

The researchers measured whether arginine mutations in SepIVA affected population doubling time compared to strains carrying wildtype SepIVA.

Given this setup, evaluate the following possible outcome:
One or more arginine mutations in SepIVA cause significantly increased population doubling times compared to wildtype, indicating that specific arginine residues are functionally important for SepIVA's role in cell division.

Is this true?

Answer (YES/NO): YES